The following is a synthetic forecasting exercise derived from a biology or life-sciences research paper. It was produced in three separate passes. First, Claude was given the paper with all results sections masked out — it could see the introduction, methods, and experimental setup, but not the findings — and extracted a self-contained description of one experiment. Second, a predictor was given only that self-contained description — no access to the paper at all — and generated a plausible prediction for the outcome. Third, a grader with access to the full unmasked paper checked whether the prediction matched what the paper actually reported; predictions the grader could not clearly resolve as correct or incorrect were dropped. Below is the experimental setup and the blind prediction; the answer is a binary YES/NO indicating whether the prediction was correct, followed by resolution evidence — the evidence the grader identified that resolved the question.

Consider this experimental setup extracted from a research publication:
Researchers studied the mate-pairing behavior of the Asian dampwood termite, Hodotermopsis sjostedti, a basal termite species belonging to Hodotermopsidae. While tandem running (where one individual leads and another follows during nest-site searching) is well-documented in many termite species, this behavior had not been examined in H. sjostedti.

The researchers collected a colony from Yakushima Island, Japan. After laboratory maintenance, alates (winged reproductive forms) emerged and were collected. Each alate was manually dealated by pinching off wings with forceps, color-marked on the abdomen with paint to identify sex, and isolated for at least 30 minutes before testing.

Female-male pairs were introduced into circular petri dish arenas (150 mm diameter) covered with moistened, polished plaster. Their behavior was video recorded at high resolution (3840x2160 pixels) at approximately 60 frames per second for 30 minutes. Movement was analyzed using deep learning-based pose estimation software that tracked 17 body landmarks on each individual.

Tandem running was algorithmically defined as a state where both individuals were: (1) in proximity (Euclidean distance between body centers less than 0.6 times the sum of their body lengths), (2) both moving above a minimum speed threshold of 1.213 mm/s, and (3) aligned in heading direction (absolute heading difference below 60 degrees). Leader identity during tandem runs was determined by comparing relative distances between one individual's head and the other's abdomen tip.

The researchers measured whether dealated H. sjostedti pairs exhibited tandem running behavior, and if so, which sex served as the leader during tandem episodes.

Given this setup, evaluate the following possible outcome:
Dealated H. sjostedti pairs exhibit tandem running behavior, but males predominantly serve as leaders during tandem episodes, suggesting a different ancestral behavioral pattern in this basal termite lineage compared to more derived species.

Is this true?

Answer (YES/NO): NO